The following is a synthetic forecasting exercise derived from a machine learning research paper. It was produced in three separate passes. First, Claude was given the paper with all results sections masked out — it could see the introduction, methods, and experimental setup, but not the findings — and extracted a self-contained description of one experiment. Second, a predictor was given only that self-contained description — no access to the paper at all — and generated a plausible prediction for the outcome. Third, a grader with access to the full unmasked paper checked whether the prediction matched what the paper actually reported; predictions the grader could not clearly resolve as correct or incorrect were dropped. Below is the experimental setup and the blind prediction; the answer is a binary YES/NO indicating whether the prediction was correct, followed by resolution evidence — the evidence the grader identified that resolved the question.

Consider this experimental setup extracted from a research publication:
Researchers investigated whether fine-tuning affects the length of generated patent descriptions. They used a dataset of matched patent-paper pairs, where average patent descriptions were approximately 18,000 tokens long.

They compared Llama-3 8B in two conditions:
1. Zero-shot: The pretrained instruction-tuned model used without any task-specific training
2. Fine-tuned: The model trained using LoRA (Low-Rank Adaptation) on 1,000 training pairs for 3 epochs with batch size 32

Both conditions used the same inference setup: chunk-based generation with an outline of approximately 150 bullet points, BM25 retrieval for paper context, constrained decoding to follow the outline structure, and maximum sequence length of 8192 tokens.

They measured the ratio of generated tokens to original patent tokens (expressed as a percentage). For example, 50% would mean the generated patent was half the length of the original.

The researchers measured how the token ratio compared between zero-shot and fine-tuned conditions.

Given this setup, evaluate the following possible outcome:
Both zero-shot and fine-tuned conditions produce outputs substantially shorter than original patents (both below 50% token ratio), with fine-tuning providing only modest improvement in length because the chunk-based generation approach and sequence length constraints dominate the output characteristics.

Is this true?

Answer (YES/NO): NO